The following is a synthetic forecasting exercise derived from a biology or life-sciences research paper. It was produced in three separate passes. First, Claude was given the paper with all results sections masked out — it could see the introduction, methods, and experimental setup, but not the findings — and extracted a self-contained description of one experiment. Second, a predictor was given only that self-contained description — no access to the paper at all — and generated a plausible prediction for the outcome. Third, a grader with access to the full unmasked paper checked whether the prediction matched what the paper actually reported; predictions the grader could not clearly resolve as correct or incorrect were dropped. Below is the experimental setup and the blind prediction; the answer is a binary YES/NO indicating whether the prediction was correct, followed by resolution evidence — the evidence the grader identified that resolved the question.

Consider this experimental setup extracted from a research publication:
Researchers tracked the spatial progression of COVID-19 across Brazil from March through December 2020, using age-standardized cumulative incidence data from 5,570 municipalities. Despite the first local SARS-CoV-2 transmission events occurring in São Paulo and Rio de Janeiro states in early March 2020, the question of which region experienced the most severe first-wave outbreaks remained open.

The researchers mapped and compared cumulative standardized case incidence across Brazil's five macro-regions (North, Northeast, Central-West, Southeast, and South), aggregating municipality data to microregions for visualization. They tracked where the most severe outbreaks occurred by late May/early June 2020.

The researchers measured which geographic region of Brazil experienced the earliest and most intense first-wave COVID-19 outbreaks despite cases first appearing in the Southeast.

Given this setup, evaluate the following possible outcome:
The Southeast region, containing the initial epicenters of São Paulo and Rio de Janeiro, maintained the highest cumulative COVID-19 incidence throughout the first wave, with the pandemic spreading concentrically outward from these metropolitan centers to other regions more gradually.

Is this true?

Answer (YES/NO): NO